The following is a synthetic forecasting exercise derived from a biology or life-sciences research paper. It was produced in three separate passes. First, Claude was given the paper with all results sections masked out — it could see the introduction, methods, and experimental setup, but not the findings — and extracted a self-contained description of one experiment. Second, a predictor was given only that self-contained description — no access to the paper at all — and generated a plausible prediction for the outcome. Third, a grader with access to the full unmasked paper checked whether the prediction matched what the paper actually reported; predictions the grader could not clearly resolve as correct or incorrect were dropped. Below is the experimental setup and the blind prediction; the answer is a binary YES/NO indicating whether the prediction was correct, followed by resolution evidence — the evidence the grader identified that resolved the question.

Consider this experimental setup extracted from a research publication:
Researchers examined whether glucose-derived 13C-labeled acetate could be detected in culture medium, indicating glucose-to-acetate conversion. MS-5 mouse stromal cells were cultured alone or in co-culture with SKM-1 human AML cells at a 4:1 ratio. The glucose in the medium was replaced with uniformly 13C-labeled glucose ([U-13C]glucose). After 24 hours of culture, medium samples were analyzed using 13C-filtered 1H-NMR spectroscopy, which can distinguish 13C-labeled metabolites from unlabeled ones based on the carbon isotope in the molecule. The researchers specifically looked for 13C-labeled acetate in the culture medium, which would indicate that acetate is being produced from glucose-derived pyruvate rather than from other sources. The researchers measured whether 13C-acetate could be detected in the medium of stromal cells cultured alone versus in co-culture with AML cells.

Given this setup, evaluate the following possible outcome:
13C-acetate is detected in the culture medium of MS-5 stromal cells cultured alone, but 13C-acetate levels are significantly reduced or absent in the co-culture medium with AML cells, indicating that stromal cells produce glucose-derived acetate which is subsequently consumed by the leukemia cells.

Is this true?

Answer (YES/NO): NO